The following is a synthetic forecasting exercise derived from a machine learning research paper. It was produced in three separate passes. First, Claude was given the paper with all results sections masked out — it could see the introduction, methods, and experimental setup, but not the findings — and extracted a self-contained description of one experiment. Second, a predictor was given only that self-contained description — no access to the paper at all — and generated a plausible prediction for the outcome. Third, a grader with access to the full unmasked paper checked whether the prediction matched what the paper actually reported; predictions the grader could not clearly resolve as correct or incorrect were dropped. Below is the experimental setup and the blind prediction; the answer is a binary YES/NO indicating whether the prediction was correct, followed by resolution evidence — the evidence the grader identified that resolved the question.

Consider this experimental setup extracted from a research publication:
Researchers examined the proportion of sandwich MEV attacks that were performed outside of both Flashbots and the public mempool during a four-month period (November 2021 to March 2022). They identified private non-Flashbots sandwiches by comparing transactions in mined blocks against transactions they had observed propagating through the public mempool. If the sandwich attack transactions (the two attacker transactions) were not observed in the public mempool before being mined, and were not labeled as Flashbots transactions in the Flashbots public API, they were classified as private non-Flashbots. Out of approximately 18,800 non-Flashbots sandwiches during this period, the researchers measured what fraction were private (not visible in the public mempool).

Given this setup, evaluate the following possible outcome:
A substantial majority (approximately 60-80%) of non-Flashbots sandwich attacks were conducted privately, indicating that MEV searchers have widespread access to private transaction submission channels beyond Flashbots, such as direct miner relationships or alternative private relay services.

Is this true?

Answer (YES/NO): YES